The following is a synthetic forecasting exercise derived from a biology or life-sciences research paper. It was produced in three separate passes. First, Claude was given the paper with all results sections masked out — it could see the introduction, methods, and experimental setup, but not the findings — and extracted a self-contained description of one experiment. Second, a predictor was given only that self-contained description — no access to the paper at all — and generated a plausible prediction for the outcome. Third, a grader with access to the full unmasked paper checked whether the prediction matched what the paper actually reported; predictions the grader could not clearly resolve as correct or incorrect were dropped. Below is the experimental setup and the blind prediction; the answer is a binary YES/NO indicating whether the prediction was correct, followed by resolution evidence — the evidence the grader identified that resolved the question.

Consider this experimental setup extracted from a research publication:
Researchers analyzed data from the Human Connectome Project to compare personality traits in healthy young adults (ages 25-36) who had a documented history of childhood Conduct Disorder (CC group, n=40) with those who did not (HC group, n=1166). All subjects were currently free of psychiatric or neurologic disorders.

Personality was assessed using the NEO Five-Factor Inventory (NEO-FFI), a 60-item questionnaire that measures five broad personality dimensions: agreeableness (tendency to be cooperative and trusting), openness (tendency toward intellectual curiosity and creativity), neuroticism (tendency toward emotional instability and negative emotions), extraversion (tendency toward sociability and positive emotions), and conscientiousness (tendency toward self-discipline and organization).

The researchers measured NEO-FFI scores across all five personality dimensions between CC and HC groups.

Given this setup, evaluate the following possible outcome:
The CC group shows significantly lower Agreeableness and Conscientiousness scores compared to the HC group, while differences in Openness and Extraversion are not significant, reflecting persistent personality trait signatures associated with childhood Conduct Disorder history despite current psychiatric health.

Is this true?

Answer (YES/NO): NO